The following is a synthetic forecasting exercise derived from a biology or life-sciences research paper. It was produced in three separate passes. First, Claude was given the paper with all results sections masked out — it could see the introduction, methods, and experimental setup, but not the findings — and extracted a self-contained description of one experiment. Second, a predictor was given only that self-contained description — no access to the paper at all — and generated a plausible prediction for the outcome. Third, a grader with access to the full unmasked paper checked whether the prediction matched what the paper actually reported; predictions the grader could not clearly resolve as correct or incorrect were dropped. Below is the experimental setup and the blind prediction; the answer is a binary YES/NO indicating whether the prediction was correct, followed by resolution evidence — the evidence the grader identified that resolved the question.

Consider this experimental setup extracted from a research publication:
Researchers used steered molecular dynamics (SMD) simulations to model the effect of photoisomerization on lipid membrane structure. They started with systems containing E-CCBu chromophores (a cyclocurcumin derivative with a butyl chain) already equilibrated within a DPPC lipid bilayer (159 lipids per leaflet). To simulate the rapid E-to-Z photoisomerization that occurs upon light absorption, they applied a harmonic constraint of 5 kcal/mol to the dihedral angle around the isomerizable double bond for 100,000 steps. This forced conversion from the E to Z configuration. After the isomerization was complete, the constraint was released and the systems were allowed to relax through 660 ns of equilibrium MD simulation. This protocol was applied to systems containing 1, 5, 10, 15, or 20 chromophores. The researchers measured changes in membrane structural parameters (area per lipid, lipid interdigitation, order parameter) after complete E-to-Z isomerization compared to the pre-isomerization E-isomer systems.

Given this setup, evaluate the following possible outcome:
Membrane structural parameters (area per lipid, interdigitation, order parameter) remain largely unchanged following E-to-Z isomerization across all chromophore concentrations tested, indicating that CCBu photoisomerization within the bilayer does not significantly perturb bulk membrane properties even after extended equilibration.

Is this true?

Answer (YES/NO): NO